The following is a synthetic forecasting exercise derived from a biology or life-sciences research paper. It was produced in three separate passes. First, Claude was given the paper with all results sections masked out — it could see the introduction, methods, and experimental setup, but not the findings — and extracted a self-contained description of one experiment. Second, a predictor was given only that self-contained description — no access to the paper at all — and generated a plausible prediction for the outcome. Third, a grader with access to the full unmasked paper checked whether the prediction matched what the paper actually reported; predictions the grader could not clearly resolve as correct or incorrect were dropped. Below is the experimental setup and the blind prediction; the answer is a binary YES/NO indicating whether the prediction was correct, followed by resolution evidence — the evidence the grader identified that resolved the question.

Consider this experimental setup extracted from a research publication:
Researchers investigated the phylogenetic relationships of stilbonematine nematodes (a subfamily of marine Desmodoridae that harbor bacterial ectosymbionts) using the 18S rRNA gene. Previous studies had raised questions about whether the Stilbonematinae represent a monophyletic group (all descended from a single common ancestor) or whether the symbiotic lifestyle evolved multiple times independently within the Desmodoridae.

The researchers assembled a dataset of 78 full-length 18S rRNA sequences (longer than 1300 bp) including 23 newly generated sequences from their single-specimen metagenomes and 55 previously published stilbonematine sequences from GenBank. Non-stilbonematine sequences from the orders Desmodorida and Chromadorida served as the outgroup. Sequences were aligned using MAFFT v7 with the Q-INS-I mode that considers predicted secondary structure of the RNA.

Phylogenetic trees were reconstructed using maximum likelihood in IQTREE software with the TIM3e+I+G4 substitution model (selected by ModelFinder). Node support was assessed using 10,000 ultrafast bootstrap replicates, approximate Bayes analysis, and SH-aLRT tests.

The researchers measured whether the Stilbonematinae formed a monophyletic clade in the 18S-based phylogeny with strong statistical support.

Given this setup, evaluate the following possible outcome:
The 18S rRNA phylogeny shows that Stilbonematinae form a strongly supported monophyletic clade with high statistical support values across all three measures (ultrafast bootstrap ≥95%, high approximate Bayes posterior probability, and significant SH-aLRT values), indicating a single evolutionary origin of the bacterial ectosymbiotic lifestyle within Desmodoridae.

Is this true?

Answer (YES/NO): YES